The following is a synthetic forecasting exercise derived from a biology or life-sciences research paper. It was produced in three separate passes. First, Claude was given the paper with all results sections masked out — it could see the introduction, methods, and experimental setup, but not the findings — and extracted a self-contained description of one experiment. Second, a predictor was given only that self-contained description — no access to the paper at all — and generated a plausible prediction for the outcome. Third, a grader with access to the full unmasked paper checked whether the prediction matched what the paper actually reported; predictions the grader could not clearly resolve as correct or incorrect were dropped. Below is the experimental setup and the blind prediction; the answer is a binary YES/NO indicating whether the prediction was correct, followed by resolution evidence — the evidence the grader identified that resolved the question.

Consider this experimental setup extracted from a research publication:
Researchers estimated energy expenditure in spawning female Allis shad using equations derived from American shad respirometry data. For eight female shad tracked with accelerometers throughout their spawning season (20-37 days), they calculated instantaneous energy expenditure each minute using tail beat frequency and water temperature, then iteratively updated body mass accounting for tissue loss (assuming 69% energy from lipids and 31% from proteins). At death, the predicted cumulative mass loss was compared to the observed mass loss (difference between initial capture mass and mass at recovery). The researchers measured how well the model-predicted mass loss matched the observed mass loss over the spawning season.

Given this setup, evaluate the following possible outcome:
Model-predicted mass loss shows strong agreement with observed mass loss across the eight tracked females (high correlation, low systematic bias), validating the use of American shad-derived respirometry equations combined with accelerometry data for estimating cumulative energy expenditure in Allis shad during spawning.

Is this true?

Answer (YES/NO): NO